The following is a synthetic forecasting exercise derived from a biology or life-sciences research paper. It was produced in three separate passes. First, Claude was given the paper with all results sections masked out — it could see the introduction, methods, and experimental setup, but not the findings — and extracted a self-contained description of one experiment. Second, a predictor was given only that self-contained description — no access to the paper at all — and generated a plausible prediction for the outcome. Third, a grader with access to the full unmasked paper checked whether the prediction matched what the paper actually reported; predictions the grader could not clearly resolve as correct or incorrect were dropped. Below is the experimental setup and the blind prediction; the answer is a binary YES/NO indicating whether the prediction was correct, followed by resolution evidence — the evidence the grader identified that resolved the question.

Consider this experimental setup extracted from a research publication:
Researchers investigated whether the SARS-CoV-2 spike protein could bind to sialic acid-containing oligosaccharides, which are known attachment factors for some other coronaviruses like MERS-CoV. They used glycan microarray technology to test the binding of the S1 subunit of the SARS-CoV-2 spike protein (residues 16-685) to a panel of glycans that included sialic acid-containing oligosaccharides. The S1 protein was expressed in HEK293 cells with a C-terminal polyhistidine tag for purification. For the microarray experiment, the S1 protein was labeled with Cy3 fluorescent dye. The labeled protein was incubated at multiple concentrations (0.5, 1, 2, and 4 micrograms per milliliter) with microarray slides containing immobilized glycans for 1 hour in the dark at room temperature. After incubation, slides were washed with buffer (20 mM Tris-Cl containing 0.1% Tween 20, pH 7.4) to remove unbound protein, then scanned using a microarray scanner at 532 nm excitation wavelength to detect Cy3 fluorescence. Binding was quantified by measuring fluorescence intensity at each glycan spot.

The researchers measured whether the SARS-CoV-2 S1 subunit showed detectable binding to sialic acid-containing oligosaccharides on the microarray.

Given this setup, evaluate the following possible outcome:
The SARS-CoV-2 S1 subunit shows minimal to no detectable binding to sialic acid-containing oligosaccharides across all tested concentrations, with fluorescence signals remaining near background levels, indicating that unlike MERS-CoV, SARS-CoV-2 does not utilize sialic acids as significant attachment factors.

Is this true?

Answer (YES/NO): YES